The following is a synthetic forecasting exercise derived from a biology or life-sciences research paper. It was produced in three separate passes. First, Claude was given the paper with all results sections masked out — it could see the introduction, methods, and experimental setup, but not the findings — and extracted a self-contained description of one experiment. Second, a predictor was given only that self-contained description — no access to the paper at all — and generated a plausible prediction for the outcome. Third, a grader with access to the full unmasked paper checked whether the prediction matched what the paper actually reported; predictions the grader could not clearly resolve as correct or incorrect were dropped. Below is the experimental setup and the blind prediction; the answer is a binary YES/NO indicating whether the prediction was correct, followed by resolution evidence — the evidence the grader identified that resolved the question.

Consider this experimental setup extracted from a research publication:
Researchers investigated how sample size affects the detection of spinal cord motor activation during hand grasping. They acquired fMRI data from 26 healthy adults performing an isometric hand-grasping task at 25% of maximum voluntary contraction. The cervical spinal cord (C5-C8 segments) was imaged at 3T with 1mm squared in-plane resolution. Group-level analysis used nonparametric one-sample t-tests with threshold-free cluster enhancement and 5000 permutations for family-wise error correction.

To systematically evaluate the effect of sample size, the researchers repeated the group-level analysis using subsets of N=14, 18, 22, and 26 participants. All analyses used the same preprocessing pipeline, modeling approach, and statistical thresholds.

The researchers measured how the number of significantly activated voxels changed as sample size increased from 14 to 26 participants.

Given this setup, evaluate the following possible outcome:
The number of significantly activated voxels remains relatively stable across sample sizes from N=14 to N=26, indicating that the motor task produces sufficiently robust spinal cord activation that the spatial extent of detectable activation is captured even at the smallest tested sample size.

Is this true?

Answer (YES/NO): NO